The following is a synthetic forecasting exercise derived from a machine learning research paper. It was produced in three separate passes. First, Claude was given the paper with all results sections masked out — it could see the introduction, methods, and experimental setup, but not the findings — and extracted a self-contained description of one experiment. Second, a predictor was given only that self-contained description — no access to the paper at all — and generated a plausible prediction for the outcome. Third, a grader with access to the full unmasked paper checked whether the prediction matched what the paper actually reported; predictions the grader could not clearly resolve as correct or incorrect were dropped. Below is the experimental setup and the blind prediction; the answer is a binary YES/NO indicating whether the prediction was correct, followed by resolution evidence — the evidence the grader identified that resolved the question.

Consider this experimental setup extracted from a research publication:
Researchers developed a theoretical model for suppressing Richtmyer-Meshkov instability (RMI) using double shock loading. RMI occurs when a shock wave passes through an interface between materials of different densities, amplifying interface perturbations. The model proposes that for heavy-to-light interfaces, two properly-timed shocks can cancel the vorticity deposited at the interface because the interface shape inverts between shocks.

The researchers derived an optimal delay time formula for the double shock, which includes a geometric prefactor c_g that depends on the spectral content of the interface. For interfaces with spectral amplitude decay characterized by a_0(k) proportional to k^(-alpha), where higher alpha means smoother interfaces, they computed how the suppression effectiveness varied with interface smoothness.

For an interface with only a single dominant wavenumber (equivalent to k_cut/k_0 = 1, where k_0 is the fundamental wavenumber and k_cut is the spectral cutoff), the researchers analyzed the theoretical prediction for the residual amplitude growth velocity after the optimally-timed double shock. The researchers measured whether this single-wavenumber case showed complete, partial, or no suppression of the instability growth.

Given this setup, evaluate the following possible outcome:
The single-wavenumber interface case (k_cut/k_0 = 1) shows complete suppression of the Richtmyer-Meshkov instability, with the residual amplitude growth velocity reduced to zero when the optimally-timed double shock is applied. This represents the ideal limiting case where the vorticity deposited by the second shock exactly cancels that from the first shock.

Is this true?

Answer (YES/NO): YES